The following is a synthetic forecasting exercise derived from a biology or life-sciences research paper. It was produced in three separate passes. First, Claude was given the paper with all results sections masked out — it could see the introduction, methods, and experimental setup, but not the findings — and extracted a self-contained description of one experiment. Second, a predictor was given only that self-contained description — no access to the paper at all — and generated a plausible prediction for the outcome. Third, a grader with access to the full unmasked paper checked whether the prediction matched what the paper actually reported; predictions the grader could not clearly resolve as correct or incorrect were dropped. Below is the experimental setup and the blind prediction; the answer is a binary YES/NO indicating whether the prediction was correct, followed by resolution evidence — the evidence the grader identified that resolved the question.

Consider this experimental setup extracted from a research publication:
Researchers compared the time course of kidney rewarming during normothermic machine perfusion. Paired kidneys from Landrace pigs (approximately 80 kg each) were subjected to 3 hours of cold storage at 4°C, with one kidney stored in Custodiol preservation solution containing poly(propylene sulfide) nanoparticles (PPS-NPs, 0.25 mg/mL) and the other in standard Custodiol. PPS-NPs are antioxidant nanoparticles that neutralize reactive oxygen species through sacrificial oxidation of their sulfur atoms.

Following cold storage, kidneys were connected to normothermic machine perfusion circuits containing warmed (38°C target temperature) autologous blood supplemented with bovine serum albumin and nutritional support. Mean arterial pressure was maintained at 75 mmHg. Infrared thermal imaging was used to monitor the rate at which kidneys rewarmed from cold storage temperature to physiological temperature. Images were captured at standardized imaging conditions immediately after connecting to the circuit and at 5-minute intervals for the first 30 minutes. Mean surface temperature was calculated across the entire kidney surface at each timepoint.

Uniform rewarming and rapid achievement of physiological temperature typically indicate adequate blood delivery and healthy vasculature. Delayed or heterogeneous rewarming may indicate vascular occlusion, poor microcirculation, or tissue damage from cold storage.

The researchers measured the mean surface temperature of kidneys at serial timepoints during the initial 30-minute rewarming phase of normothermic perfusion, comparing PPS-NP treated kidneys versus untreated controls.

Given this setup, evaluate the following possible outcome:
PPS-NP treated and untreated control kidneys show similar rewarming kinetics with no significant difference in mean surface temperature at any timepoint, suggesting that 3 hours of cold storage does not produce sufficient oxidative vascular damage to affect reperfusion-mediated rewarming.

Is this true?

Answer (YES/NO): NO